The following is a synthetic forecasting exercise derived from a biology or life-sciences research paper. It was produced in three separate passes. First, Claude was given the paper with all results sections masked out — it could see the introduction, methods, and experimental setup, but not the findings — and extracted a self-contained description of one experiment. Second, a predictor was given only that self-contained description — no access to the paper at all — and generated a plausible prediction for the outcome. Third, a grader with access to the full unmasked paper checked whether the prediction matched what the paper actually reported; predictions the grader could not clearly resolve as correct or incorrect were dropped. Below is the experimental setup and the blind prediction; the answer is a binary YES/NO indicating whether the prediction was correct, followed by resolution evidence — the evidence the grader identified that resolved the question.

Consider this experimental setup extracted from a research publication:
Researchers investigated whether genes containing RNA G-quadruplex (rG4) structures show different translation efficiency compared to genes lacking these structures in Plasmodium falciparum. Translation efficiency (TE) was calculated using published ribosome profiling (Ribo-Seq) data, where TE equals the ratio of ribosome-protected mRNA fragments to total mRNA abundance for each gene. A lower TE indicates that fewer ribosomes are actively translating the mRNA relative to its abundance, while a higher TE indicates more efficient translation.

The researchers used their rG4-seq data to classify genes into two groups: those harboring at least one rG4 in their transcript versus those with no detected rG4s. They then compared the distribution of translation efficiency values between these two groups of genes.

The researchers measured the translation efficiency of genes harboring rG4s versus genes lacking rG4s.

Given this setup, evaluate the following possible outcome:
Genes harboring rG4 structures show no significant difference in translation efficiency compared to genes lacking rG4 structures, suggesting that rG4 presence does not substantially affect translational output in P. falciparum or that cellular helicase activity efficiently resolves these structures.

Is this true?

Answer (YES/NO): NO